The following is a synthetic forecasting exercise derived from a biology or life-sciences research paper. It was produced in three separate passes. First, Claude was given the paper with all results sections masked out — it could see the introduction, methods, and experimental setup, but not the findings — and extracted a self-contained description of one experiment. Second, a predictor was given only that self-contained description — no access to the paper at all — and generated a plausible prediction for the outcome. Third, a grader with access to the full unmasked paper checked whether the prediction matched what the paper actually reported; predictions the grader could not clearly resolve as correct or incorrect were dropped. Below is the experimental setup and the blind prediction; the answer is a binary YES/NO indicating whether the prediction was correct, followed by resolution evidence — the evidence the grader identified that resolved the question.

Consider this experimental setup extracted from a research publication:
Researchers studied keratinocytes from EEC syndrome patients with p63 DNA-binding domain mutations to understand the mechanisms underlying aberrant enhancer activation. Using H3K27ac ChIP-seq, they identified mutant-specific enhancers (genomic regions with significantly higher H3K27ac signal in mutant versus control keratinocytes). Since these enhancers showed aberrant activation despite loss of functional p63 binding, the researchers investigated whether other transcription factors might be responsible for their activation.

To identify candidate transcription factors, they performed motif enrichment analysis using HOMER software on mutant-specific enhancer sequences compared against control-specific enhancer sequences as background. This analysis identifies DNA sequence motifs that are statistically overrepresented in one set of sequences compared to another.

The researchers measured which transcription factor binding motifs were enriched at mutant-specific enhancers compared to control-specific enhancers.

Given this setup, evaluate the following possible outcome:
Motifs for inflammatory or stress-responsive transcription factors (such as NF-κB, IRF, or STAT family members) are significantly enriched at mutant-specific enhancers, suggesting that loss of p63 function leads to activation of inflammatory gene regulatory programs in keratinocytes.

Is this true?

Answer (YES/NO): NO